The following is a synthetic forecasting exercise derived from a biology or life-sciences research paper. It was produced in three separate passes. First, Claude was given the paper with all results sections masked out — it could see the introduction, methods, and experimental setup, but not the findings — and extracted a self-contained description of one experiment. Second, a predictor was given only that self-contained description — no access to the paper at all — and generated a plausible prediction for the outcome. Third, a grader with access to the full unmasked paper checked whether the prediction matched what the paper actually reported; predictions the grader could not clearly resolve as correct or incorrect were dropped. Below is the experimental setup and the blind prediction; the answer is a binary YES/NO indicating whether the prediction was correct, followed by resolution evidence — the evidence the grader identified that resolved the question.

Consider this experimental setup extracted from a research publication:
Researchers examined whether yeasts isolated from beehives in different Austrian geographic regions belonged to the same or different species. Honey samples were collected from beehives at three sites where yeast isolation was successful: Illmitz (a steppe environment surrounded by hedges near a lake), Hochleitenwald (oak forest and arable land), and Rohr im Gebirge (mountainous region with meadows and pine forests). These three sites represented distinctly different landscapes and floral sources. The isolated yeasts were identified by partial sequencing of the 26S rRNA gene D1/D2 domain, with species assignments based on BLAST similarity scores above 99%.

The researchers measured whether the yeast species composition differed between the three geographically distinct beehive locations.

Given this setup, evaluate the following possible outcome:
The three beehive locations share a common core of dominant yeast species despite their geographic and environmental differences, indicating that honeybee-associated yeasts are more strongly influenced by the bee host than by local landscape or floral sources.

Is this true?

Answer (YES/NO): NO